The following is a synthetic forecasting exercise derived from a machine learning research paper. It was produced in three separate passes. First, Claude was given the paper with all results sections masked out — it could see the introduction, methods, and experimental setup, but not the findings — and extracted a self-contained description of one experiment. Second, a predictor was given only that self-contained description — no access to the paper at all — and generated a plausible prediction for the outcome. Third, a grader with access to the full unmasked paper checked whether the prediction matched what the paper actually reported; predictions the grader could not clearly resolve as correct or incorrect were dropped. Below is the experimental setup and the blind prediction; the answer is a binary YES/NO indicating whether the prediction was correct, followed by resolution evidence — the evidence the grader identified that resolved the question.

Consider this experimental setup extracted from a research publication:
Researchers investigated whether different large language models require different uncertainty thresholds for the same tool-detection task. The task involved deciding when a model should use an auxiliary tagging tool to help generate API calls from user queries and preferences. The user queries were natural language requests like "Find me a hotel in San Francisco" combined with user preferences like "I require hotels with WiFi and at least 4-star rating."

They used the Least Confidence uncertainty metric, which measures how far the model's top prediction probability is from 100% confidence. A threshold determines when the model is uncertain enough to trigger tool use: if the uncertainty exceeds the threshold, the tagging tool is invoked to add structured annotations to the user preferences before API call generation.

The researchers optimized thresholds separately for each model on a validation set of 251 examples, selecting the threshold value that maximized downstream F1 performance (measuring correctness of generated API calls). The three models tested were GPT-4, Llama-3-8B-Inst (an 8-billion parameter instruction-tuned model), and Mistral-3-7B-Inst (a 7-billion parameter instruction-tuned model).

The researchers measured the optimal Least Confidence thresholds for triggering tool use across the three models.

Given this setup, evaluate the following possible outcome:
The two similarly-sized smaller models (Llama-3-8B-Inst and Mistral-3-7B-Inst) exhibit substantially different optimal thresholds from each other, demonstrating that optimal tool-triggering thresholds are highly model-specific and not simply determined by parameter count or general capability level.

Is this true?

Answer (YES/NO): YES